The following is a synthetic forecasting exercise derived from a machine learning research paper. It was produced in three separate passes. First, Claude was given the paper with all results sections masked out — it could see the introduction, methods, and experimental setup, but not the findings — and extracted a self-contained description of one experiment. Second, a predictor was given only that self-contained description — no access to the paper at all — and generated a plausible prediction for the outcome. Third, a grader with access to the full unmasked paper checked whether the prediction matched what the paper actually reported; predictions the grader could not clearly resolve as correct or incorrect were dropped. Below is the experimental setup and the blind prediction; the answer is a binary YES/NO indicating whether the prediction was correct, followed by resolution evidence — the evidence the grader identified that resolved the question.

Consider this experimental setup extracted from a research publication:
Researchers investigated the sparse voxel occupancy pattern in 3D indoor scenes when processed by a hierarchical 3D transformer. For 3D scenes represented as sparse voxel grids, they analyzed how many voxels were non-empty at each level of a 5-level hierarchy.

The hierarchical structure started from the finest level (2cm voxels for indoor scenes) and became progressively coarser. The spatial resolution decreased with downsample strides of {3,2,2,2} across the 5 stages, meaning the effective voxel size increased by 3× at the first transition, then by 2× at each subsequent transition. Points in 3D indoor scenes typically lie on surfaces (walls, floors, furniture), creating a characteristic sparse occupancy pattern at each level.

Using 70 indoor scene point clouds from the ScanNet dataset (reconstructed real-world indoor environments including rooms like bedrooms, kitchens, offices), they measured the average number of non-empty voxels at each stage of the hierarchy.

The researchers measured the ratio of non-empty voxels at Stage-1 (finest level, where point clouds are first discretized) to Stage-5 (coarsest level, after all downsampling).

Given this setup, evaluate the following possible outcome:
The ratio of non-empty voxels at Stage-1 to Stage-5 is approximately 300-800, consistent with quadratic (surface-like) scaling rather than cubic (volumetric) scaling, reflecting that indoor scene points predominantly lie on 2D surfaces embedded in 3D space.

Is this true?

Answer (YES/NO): YES